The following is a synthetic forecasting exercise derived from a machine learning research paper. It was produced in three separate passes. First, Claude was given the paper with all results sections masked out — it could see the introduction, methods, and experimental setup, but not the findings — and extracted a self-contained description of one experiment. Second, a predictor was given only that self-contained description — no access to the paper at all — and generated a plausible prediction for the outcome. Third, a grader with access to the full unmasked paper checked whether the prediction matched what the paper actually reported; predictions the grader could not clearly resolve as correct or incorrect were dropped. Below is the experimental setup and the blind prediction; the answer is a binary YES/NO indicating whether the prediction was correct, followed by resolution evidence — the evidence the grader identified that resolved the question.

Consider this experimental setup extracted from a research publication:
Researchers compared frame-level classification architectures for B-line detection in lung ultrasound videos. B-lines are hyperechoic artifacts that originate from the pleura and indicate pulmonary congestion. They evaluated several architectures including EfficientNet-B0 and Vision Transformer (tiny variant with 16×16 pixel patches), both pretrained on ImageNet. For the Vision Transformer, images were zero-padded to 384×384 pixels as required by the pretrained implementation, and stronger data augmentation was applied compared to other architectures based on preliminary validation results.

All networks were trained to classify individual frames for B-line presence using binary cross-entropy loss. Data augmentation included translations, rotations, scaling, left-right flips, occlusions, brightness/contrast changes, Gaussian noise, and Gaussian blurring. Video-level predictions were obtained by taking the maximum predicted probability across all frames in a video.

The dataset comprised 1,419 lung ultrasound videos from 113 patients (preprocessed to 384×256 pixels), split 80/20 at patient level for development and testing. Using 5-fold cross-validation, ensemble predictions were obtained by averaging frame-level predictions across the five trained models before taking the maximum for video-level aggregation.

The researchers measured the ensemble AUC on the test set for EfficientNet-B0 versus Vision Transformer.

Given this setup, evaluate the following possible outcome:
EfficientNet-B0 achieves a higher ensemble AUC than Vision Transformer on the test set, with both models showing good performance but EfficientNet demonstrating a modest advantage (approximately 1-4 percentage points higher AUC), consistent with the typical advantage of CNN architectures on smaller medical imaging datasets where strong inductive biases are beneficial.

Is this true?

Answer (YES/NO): NO